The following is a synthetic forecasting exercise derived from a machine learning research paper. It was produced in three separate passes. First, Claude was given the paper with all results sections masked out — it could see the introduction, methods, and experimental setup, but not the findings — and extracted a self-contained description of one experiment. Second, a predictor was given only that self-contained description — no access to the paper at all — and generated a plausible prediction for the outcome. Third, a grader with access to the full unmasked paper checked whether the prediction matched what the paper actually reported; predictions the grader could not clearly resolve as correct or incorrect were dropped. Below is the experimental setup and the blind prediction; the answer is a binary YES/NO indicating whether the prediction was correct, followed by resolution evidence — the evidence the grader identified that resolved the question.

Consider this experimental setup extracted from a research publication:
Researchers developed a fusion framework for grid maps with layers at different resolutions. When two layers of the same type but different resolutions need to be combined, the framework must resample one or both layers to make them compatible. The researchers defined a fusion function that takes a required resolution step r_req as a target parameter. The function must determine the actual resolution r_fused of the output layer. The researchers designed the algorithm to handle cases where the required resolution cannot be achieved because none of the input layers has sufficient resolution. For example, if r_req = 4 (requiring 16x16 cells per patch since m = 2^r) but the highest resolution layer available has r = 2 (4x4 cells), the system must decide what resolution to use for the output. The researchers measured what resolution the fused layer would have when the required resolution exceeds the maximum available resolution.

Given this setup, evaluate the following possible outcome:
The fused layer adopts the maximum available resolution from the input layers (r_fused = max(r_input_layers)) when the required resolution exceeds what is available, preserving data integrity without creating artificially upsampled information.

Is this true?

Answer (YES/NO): YES